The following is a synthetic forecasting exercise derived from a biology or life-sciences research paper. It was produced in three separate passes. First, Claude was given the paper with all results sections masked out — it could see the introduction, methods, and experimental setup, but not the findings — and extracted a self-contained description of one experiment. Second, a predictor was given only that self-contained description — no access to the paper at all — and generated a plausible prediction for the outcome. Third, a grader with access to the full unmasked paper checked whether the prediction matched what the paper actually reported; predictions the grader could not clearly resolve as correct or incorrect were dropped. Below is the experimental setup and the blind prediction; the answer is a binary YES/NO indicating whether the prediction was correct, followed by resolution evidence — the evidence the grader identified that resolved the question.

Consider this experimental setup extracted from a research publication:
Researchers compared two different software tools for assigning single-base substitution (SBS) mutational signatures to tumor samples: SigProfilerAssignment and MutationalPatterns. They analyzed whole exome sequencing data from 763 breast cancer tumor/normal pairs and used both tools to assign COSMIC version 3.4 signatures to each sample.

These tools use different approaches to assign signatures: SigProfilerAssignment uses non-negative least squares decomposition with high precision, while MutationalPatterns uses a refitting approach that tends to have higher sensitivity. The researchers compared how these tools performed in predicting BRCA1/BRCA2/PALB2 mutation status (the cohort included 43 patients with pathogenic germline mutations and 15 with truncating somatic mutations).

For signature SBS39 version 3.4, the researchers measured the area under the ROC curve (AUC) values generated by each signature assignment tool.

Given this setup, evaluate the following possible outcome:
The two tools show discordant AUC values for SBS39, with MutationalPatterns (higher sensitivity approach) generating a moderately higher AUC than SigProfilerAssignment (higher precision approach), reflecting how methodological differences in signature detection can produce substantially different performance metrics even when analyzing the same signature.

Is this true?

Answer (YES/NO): YES